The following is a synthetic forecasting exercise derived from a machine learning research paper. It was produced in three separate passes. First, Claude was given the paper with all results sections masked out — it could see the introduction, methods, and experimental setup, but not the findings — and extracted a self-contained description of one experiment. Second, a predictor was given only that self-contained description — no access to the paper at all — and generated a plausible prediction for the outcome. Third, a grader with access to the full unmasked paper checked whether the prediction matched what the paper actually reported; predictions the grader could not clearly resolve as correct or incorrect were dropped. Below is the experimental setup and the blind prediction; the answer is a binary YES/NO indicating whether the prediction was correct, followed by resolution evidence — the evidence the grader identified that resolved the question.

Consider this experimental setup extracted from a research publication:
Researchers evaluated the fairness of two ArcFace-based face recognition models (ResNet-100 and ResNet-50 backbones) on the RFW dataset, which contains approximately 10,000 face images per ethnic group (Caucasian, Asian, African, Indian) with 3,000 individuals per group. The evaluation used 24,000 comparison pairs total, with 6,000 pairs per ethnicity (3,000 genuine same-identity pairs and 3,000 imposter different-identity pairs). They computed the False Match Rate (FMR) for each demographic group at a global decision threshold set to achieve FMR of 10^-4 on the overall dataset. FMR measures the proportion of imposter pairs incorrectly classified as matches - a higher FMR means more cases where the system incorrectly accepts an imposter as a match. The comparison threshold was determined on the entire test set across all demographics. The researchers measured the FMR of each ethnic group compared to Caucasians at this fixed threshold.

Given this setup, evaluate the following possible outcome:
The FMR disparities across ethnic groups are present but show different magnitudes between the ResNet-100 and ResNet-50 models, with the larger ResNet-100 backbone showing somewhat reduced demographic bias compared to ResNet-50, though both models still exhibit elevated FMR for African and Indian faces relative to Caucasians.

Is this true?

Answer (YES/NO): YES